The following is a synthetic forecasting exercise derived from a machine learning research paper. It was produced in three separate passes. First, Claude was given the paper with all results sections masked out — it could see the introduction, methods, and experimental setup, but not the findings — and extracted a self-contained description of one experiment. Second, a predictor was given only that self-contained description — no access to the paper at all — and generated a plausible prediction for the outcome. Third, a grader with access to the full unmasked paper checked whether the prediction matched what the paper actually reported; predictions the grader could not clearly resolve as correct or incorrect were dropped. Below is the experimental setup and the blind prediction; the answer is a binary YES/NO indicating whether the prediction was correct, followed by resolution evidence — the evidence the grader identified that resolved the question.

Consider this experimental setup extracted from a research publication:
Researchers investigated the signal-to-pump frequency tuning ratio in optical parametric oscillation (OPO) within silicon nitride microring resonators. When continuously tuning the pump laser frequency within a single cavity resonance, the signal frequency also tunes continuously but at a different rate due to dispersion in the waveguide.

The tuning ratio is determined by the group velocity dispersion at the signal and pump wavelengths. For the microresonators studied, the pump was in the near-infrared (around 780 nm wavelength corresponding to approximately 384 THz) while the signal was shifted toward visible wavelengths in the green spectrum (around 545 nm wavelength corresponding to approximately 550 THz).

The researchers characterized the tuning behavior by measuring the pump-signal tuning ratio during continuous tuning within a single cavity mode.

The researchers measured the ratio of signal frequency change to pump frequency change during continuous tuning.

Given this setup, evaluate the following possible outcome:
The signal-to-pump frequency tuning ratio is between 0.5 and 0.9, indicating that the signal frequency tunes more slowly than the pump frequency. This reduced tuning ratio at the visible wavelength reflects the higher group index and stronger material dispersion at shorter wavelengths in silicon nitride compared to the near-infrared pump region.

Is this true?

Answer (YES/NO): NO